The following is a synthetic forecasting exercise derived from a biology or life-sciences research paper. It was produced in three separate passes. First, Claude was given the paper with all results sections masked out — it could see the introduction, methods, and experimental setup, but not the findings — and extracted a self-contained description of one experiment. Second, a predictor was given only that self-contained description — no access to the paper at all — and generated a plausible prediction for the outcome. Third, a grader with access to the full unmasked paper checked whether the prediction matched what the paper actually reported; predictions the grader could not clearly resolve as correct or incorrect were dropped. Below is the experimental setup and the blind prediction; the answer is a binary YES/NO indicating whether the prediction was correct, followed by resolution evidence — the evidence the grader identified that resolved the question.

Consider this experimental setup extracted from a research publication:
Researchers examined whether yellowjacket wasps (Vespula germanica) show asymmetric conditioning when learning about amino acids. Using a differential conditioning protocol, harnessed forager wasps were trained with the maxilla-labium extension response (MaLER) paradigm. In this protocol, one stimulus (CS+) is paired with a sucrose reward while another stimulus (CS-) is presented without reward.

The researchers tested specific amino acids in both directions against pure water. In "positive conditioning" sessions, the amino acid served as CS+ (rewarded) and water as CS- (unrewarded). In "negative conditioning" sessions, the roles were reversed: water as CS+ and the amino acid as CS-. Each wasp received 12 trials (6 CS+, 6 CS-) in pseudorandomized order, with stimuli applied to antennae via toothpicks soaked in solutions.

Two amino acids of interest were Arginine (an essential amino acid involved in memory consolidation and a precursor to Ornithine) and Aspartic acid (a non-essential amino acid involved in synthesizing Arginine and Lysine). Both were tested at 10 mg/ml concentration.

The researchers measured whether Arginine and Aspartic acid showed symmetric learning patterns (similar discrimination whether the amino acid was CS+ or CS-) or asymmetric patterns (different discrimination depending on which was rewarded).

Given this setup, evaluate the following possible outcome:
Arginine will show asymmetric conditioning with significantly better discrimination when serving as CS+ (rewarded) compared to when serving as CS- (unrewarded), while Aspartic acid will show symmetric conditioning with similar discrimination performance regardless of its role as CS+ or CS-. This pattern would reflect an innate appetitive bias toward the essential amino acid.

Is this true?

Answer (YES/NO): NO